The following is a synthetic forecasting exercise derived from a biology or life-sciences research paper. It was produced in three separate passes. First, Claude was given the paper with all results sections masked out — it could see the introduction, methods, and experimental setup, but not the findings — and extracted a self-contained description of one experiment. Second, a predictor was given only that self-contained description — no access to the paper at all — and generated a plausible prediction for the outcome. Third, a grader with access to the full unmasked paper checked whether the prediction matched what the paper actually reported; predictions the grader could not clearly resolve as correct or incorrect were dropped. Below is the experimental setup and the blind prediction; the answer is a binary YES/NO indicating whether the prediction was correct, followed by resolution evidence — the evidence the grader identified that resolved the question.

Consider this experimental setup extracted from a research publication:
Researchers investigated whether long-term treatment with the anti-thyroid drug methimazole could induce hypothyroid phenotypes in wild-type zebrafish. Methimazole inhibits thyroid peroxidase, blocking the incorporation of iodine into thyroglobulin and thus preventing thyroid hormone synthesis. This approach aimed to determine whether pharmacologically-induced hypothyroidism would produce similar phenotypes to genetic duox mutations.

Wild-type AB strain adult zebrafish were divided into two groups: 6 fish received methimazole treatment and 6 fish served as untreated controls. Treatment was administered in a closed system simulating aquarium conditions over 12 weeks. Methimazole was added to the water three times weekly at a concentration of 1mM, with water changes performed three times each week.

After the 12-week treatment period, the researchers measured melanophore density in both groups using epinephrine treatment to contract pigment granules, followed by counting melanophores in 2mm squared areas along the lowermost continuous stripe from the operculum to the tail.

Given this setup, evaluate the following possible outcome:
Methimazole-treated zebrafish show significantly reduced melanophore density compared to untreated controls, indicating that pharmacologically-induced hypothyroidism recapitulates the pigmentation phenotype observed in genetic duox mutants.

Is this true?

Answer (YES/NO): NO